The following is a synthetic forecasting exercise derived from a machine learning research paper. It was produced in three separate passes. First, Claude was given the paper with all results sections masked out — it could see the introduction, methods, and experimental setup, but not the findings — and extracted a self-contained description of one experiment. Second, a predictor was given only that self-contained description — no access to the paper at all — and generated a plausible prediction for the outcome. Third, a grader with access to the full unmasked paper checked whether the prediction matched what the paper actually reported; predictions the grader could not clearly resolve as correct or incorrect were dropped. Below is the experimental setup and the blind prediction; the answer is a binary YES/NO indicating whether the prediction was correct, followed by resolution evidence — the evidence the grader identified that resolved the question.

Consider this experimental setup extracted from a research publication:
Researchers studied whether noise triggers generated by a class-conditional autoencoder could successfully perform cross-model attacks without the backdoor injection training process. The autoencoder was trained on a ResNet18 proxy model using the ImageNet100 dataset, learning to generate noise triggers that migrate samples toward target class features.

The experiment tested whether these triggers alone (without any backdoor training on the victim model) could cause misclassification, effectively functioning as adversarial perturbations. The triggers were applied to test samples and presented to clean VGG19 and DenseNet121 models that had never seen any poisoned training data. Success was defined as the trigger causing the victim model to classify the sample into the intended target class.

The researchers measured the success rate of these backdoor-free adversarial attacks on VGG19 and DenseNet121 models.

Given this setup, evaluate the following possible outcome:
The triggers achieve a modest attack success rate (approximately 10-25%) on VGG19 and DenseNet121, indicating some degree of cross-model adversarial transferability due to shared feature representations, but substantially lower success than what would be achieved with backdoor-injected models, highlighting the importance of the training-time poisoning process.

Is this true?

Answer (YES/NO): NO